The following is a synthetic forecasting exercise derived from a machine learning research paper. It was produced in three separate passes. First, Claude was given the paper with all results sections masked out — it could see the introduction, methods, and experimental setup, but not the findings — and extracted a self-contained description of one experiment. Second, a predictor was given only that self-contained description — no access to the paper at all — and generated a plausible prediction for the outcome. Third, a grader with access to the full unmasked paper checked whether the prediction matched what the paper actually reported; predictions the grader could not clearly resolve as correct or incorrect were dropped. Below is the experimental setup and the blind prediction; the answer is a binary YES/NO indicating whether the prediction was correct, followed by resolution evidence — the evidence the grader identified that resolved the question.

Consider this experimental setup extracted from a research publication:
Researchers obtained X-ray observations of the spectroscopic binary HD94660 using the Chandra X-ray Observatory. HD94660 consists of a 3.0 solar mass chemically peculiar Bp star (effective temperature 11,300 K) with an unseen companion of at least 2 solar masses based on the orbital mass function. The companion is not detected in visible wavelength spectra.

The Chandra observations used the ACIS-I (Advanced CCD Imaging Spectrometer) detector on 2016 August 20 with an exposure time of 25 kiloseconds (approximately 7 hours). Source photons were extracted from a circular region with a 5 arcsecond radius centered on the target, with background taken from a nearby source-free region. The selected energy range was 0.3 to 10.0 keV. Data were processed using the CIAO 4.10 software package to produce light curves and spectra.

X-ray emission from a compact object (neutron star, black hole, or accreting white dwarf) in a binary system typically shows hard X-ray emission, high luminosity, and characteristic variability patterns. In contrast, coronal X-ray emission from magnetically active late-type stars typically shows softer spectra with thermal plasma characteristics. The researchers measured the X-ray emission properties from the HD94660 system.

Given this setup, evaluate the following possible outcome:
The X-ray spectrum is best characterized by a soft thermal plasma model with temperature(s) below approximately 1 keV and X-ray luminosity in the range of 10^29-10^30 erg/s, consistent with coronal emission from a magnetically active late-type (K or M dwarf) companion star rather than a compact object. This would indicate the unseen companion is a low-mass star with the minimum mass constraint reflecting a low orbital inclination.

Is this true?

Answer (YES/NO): NO